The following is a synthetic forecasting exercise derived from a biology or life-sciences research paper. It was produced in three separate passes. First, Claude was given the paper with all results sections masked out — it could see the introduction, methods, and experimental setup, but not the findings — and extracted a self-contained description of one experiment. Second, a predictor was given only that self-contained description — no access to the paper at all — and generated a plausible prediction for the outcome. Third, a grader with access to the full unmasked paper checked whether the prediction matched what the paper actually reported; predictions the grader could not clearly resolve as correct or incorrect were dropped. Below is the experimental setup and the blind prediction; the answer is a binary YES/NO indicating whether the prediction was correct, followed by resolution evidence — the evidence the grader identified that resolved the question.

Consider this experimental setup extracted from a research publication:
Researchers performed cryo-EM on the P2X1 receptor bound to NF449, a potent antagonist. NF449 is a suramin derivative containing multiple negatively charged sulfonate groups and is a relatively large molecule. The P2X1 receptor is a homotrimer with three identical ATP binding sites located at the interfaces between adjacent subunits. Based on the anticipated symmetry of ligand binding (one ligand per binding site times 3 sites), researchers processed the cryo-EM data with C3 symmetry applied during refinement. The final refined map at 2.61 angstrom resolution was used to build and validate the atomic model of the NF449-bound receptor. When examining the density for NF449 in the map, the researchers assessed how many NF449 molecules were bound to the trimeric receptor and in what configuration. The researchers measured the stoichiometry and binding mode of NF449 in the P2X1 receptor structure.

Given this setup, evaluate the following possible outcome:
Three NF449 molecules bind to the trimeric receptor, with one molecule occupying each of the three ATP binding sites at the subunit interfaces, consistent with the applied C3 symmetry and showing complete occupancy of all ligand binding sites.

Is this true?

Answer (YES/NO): YES